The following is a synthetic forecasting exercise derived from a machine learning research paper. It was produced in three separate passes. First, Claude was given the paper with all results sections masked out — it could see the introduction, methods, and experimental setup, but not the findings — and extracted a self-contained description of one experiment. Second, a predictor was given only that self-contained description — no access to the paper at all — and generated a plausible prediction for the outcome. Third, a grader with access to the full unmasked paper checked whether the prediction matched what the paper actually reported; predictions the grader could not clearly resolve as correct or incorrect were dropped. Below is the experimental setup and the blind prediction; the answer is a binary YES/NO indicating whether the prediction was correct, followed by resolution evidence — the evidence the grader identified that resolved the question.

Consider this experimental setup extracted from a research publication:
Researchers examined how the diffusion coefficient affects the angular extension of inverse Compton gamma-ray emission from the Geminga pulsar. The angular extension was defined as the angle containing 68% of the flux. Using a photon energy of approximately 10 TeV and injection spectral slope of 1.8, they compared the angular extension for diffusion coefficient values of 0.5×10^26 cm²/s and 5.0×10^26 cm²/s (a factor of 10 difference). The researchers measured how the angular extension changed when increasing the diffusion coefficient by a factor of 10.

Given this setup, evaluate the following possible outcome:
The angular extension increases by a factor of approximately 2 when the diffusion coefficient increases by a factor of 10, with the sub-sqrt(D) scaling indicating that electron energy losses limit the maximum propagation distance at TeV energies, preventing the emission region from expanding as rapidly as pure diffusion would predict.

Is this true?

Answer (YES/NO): NO